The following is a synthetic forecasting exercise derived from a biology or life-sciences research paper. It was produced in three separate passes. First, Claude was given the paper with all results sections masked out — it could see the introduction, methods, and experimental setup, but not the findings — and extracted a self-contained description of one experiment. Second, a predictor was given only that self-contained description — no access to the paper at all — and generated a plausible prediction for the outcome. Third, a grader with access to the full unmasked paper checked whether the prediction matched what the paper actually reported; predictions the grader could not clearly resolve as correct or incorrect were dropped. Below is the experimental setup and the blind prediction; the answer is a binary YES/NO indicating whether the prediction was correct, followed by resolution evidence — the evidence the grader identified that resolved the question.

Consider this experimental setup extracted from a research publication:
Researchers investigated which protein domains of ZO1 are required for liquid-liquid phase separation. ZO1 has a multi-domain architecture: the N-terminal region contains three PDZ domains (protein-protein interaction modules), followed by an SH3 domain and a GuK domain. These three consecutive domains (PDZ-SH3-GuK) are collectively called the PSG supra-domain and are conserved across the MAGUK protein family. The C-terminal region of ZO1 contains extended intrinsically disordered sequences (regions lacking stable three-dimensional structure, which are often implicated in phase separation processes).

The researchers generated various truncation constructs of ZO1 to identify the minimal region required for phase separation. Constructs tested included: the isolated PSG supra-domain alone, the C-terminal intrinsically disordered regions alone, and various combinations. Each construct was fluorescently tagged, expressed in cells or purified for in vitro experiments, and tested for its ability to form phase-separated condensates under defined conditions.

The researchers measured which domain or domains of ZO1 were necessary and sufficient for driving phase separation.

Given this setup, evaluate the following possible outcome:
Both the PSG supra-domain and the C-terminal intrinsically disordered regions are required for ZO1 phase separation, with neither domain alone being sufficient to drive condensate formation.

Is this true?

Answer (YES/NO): NO